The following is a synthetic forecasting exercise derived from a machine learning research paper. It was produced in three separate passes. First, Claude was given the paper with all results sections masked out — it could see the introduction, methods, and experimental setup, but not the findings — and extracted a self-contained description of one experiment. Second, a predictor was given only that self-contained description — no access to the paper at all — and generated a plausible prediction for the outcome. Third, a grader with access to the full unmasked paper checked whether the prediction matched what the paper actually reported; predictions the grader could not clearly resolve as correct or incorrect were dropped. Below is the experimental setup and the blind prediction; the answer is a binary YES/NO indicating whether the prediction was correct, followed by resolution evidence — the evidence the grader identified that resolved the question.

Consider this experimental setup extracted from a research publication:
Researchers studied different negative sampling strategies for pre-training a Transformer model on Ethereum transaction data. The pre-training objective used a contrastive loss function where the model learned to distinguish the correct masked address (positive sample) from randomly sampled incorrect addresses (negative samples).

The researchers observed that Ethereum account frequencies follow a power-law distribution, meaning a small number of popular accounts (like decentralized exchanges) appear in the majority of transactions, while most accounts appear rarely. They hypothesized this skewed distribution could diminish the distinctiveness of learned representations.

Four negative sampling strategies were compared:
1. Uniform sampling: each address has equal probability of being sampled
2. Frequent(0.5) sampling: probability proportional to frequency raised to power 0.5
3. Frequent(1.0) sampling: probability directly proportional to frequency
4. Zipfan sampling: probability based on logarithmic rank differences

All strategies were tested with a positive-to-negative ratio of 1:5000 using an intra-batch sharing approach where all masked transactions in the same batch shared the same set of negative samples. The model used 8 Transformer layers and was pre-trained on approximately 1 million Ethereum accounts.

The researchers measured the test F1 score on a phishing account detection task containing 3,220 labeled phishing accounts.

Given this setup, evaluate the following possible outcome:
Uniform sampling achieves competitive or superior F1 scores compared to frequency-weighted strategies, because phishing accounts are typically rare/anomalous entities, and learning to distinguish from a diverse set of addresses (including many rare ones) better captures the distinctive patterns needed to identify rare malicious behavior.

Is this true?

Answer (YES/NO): NO